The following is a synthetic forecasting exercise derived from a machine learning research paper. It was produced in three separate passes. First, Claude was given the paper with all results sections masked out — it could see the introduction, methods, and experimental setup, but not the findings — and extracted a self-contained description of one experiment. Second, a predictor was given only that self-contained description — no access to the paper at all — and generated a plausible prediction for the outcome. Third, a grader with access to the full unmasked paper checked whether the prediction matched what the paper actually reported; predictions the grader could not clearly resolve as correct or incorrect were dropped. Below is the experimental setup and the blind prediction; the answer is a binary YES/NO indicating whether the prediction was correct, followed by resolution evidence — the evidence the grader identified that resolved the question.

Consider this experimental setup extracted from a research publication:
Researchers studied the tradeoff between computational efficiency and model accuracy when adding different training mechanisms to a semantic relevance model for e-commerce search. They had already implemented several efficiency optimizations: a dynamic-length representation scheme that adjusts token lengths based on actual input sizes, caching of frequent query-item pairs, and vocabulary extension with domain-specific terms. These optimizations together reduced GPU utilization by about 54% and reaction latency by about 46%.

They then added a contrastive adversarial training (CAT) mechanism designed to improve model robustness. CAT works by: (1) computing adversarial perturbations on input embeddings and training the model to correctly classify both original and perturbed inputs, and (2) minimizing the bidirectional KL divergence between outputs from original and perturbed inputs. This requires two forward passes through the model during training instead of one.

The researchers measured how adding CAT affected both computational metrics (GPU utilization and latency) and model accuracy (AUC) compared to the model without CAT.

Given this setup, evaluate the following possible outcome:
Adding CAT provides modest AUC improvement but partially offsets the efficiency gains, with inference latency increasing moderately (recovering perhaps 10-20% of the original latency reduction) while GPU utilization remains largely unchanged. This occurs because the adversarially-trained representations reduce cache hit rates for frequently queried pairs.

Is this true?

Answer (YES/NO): NO